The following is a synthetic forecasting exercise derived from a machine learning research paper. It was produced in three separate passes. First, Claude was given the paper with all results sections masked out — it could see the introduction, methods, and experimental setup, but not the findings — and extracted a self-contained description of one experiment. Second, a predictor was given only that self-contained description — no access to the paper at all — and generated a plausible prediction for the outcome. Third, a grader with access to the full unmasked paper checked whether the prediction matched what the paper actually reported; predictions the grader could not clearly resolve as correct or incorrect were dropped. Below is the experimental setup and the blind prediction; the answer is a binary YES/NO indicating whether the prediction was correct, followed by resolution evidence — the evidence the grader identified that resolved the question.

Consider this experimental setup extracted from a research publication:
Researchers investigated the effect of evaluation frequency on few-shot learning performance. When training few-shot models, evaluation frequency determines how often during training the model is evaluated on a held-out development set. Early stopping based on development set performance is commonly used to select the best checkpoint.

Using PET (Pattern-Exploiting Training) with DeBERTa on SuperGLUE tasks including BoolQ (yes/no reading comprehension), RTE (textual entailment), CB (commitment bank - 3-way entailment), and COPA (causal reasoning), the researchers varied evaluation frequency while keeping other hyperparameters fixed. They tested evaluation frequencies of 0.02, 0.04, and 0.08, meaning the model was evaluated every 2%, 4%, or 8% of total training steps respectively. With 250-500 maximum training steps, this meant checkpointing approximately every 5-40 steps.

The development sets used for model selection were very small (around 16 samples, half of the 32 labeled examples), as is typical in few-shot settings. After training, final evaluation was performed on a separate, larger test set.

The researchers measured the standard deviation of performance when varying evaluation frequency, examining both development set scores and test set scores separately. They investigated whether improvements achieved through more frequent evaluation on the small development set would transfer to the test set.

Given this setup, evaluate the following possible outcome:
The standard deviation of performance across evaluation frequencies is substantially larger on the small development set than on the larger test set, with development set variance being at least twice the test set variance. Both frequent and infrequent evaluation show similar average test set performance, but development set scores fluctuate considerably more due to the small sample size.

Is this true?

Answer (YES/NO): YES